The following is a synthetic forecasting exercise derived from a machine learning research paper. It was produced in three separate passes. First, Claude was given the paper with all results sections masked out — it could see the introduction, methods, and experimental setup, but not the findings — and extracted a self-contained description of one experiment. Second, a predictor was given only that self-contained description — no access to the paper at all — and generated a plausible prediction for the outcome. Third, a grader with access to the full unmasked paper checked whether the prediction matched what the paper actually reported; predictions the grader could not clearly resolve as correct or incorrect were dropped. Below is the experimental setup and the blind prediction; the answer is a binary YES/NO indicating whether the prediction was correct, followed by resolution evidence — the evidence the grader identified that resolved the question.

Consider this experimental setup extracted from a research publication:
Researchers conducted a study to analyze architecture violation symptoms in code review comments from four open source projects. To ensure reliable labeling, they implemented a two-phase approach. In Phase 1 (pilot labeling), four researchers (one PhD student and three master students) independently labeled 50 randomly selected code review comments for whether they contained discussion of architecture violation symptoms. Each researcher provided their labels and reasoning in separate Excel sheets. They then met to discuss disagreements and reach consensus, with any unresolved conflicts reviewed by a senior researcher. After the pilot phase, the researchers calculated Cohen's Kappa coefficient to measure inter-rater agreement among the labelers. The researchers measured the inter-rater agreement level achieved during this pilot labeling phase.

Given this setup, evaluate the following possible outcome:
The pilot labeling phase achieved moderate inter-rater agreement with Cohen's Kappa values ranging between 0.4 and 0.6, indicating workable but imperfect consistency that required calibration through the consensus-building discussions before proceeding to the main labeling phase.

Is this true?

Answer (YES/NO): NO